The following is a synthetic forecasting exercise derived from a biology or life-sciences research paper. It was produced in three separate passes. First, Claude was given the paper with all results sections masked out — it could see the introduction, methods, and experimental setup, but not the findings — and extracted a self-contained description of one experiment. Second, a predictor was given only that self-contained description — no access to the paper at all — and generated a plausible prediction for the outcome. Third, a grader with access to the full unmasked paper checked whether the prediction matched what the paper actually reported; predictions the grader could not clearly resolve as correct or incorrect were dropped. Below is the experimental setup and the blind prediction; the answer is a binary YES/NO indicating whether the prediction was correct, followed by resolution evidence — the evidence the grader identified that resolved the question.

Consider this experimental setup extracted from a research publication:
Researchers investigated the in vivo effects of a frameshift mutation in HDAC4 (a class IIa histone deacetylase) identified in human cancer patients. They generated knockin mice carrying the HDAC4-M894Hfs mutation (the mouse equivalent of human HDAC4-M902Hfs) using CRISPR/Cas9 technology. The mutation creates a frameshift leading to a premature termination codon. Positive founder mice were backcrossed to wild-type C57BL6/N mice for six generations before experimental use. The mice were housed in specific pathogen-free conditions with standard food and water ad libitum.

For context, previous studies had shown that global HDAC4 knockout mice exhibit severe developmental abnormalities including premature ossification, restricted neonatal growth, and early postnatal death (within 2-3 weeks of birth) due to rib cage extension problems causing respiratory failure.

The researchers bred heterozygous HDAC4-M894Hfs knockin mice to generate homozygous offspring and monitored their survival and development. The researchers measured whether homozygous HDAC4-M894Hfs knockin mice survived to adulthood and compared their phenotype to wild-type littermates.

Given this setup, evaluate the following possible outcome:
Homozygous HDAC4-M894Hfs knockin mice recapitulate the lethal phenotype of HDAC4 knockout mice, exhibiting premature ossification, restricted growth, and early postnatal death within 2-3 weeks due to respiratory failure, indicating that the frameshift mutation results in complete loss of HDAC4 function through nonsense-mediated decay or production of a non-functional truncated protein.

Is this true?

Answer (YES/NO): YES